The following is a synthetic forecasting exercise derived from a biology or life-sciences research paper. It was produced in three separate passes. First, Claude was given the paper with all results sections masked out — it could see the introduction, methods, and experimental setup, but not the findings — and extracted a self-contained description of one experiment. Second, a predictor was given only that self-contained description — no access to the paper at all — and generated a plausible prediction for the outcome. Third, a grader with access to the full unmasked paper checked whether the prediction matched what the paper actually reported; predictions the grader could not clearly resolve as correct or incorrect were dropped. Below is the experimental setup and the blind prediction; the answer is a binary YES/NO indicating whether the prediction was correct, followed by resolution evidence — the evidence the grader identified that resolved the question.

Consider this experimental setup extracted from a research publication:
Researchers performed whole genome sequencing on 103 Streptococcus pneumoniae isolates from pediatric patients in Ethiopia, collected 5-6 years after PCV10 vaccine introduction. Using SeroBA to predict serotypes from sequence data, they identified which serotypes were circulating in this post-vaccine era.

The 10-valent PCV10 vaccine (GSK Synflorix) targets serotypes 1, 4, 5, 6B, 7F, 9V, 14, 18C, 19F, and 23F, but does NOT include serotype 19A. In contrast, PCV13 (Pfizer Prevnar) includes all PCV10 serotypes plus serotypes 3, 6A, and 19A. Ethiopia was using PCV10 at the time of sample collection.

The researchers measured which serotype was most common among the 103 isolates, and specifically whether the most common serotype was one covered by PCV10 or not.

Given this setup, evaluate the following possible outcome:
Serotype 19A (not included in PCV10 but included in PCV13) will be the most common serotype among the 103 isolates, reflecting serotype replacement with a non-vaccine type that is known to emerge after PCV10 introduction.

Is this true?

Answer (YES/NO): YES